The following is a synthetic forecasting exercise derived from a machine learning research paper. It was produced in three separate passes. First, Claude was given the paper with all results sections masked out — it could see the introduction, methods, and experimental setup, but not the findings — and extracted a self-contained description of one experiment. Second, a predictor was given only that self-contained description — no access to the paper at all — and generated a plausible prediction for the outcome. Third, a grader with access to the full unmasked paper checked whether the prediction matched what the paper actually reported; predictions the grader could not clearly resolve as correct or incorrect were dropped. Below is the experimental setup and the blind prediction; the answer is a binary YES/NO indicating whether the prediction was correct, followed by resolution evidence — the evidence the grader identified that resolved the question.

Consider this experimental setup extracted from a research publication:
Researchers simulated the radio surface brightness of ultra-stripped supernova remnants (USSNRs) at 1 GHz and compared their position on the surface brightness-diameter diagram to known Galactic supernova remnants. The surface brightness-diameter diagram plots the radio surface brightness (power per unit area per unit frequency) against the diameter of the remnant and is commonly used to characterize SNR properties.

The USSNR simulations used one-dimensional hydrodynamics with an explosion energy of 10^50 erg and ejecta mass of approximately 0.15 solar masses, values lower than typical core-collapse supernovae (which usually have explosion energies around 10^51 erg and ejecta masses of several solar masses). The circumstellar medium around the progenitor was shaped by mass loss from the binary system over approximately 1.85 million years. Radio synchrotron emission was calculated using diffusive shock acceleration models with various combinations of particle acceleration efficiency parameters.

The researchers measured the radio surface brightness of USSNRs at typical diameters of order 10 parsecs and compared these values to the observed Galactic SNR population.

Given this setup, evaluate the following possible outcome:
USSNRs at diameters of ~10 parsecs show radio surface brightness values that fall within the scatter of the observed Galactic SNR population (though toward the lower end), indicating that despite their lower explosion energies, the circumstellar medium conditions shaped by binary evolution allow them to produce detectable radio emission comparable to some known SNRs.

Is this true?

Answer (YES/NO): NO